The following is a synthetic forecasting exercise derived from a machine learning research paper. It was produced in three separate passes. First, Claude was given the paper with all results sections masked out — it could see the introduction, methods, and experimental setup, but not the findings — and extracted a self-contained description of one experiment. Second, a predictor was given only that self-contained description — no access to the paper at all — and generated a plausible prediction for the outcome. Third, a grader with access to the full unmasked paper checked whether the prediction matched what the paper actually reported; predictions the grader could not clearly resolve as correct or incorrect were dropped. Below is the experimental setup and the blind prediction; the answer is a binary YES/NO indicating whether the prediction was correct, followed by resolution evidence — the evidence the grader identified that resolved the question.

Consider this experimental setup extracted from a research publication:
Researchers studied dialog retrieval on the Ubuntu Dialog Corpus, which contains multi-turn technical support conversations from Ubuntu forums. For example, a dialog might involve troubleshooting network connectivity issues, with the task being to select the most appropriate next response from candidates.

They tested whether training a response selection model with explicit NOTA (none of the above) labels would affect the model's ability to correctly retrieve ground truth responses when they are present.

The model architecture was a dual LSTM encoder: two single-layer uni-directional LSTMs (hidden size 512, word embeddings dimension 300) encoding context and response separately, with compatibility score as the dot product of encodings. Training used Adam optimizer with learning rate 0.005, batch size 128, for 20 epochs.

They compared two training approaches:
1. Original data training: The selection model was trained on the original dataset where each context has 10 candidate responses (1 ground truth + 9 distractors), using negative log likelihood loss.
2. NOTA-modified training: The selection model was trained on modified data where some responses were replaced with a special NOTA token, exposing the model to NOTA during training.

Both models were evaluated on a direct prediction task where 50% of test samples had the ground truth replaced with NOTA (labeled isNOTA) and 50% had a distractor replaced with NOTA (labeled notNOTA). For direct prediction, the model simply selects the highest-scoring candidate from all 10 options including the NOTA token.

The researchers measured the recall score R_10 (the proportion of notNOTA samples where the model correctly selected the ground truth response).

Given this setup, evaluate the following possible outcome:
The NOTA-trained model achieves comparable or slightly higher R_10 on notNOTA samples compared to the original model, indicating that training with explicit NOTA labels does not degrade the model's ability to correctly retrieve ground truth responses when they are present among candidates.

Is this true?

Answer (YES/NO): NO